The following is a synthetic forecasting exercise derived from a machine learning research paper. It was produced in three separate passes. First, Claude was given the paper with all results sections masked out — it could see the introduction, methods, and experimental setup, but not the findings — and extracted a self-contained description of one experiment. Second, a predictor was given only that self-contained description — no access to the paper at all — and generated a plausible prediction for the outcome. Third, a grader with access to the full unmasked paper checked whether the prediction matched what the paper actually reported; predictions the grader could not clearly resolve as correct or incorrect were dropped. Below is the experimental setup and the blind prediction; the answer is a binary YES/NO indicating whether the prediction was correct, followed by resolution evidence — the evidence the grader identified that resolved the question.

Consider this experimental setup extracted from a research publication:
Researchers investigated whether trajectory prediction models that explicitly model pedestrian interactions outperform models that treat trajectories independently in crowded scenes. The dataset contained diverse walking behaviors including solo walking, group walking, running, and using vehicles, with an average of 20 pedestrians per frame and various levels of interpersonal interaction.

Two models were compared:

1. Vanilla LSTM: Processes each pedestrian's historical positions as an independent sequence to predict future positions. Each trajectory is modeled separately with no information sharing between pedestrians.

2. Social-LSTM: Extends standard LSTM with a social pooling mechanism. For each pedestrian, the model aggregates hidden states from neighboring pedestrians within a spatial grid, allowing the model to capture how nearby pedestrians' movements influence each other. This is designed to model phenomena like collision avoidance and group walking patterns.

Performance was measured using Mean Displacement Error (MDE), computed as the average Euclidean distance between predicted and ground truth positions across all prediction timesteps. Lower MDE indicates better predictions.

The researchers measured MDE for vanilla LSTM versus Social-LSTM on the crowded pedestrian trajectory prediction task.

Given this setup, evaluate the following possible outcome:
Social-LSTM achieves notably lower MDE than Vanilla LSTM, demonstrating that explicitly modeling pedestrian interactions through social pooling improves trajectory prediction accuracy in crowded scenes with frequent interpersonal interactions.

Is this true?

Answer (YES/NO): NO